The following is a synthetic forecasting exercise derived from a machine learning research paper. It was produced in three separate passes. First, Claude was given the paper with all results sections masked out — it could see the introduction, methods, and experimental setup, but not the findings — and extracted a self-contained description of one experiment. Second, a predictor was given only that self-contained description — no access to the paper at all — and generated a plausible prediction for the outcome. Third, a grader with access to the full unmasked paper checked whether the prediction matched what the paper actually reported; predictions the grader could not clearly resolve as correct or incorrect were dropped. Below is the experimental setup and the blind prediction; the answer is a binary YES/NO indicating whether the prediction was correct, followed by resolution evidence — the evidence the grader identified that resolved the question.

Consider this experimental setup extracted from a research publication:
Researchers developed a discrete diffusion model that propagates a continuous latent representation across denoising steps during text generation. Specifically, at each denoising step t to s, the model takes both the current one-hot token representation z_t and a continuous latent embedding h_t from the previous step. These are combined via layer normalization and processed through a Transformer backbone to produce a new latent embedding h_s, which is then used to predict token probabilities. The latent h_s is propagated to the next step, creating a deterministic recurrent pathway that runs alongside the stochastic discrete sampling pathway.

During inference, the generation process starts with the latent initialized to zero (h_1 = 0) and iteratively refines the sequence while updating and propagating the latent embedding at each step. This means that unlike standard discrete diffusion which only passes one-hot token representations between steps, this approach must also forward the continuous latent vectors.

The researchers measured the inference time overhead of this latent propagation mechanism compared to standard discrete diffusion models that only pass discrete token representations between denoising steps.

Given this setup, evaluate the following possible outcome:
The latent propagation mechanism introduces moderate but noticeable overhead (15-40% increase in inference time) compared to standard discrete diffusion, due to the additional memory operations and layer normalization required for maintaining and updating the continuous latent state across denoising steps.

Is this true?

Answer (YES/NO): NO